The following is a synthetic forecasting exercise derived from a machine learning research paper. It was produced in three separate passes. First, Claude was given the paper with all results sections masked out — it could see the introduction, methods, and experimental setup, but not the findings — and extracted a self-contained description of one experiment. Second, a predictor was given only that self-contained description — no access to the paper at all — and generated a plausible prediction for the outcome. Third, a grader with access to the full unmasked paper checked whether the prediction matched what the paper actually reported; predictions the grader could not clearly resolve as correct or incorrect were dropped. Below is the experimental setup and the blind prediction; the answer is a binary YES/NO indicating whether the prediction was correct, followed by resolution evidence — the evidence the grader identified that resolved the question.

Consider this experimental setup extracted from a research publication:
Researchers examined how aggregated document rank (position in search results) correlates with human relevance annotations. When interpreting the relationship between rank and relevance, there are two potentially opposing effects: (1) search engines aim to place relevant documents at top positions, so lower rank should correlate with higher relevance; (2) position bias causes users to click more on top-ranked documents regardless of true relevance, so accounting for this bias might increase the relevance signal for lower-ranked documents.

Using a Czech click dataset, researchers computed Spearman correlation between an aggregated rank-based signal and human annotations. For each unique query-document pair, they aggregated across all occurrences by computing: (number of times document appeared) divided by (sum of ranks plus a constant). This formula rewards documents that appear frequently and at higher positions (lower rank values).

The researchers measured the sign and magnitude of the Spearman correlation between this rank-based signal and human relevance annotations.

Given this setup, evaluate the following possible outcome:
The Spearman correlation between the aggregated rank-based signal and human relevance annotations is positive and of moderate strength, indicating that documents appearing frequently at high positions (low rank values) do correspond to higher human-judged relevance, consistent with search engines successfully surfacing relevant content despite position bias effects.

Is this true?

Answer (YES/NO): NO